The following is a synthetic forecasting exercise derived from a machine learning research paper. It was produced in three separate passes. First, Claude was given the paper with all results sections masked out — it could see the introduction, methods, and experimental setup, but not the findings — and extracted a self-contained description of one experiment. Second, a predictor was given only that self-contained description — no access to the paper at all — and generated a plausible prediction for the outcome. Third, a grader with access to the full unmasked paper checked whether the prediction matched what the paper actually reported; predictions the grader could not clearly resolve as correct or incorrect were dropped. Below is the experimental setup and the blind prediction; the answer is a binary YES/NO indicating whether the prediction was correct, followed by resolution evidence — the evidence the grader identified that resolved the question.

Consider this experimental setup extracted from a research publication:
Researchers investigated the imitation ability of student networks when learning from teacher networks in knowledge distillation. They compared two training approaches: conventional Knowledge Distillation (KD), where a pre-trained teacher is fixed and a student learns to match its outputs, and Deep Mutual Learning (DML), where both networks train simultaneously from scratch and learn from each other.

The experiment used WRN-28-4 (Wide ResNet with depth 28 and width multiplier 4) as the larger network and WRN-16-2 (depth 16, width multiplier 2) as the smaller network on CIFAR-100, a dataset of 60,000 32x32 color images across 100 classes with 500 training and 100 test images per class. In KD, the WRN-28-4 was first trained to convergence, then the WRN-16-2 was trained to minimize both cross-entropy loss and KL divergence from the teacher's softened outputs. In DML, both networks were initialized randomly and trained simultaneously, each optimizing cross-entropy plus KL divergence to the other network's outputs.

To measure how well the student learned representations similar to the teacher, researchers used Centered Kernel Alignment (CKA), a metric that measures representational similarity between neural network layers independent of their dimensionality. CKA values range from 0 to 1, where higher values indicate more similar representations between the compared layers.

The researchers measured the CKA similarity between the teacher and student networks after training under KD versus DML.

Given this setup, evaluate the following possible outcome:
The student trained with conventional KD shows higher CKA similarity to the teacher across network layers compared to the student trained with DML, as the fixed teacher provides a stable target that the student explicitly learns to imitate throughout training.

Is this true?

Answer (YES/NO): NO